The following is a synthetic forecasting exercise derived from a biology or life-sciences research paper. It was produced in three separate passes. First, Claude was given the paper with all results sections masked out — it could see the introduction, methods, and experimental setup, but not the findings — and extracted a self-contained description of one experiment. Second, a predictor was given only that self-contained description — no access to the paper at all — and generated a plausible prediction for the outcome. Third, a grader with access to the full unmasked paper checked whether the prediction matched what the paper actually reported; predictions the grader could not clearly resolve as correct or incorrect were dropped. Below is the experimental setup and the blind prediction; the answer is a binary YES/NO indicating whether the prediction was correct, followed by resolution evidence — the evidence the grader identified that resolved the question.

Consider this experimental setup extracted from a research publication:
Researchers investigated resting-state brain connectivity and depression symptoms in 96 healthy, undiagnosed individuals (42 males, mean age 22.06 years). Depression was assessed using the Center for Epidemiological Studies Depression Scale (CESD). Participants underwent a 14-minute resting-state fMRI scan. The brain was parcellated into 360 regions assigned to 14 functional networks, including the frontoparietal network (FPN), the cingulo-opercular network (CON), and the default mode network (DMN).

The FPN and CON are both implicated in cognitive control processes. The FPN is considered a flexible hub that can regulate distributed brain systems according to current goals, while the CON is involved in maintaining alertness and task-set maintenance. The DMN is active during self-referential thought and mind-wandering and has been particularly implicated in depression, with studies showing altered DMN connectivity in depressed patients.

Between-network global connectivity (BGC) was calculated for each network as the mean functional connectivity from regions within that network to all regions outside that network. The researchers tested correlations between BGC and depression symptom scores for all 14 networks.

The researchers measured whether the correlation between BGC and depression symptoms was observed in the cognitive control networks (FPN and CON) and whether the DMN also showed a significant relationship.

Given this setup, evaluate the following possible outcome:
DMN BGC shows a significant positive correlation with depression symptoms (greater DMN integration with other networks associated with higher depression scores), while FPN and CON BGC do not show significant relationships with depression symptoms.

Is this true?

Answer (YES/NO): NO